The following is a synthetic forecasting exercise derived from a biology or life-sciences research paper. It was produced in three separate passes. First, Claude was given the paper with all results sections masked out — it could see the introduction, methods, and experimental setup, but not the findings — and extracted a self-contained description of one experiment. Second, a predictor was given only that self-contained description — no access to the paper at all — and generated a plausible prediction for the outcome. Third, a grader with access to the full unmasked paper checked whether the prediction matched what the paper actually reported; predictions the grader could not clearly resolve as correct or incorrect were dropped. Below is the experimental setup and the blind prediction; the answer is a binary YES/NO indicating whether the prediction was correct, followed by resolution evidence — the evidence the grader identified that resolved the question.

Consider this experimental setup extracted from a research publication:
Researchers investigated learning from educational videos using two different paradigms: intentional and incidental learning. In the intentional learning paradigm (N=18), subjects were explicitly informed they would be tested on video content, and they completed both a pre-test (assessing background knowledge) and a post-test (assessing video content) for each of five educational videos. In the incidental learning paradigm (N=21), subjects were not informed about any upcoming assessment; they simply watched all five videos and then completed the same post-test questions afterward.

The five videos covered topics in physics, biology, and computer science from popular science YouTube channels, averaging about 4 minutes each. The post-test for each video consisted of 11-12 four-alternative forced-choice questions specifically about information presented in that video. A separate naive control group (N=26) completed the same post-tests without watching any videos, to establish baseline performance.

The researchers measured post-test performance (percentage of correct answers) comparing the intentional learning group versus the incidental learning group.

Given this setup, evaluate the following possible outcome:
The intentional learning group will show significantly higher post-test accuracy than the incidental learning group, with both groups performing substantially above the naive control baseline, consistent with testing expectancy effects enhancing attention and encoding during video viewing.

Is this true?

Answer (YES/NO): NO